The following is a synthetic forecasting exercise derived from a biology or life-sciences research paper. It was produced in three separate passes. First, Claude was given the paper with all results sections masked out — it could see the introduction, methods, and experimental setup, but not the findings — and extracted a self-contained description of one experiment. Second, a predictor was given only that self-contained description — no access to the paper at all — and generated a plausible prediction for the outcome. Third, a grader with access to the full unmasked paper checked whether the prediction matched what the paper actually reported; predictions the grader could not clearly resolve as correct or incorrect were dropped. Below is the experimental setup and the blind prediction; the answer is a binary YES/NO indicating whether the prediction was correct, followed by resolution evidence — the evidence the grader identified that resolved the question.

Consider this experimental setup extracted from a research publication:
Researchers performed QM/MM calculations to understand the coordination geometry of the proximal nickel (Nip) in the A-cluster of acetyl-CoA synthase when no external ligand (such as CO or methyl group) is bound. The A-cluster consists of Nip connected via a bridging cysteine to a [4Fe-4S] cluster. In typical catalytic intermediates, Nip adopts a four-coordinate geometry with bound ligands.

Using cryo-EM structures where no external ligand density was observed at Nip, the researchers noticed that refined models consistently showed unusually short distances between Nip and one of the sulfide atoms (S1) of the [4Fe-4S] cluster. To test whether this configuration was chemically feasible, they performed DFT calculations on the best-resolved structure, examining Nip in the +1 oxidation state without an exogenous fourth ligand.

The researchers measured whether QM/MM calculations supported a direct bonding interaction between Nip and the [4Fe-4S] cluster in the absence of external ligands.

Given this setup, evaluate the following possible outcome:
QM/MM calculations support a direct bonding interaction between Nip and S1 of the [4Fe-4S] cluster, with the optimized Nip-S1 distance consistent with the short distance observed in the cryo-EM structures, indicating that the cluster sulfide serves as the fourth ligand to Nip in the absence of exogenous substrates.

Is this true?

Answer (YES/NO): YES